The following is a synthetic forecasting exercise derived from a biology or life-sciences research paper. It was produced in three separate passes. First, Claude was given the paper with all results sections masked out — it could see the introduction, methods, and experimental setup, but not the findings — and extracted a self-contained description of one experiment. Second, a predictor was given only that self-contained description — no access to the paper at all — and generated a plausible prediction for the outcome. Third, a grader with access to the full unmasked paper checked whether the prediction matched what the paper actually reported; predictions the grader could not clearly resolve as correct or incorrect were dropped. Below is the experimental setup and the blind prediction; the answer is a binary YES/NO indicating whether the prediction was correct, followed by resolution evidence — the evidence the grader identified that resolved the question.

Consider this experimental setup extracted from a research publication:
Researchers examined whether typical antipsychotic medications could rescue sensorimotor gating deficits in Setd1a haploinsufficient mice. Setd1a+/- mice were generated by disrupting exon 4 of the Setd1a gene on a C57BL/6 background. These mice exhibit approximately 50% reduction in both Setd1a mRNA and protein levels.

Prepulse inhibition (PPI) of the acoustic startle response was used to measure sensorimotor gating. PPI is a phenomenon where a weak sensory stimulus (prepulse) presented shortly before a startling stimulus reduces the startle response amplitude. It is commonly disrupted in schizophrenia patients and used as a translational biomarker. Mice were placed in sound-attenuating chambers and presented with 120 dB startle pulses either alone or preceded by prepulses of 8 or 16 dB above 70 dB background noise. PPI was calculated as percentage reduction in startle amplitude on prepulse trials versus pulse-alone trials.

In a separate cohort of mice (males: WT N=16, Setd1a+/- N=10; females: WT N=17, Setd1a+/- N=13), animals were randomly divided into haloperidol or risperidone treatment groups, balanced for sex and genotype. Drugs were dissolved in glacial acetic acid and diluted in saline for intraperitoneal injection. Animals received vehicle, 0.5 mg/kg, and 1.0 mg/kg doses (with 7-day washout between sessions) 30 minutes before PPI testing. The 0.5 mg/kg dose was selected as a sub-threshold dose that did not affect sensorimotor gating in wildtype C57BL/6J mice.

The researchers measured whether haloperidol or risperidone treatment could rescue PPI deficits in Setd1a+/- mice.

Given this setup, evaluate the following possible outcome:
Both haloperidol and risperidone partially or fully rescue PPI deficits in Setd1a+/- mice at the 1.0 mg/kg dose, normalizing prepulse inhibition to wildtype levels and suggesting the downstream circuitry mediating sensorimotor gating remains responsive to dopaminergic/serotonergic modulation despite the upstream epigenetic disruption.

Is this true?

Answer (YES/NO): NO